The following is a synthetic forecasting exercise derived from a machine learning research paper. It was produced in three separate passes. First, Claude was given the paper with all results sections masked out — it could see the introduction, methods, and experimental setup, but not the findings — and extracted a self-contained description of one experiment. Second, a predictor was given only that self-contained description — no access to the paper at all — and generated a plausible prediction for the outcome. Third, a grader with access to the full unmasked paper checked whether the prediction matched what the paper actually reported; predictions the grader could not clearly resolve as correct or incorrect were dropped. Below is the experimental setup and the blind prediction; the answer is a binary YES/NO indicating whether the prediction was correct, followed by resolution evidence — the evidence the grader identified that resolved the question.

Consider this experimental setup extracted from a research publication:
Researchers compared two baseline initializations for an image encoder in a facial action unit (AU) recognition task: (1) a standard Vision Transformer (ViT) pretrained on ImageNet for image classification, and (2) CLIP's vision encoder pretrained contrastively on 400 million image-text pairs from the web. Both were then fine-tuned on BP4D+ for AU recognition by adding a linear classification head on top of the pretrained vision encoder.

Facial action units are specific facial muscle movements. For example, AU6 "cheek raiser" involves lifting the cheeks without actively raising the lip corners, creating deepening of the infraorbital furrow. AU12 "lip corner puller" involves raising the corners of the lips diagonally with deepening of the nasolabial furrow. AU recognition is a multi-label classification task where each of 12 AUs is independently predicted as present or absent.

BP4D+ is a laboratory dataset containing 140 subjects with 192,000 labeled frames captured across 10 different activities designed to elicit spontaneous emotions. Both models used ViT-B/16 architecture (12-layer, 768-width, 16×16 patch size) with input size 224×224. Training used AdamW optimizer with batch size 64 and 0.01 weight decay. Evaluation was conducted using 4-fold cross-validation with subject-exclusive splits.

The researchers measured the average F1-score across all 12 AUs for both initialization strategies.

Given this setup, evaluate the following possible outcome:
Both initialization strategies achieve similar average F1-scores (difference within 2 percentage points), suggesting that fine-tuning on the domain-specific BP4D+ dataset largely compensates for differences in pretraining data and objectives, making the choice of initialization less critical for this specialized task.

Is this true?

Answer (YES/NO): YES